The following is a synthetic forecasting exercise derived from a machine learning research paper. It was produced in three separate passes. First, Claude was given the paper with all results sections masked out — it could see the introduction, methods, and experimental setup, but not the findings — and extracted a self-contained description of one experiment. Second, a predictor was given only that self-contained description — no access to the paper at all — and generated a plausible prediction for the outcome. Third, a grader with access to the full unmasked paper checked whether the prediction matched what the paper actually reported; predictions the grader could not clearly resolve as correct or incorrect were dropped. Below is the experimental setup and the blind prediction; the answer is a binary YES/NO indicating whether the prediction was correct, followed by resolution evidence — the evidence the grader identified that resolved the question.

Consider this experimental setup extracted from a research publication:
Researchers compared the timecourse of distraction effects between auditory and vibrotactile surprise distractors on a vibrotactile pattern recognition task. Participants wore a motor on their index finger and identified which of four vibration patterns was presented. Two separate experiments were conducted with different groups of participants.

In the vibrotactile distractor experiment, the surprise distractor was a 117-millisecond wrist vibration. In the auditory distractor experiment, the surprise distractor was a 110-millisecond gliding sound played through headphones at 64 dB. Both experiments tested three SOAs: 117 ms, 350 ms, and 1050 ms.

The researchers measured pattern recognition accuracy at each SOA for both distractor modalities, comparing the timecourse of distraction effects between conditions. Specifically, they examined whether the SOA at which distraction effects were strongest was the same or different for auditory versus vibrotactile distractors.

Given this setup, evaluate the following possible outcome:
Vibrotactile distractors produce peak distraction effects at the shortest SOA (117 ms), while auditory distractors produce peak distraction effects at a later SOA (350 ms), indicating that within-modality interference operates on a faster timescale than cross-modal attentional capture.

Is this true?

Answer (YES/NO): YES